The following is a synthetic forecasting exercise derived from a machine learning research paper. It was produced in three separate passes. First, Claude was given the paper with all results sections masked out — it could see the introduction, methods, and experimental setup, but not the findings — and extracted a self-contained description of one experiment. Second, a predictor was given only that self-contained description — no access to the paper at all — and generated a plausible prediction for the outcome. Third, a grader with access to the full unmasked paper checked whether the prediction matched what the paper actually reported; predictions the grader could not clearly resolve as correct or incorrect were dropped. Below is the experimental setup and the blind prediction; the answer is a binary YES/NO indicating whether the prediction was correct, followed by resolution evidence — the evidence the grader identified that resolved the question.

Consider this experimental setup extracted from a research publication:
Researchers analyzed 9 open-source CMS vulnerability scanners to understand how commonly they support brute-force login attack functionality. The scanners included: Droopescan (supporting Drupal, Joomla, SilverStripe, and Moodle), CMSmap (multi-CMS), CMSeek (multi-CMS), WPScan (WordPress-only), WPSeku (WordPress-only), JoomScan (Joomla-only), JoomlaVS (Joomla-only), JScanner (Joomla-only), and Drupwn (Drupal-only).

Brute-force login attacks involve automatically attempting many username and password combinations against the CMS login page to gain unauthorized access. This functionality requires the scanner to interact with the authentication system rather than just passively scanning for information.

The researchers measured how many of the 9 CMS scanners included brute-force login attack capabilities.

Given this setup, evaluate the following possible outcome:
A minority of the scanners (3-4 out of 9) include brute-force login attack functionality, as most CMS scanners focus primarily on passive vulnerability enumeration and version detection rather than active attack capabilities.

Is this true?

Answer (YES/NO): YES